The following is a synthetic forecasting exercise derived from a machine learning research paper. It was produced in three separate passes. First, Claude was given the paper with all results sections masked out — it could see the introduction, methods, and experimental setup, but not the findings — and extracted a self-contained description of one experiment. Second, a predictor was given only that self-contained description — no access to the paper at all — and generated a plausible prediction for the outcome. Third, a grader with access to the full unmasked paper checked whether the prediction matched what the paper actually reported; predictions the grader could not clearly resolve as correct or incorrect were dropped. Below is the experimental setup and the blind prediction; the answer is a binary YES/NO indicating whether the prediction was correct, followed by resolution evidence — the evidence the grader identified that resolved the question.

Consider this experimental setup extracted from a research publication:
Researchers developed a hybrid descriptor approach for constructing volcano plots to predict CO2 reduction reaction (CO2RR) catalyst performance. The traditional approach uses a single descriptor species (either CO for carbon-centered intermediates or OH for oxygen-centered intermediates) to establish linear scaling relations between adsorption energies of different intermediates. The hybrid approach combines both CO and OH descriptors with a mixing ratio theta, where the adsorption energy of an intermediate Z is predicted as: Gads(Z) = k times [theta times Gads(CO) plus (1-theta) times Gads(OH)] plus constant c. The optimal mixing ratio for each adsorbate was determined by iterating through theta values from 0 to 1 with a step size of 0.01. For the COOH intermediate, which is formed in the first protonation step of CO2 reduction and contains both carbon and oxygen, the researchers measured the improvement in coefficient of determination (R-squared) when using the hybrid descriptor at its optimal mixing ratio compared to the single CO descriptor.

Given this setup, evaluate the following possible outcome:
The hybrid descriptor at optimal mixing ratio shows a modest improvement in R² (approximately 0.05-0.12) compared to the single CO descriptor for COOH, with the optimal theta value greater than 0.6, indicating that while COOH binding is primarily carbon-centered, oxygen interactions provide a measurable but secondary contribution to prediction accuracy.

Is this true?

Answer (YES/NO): NO